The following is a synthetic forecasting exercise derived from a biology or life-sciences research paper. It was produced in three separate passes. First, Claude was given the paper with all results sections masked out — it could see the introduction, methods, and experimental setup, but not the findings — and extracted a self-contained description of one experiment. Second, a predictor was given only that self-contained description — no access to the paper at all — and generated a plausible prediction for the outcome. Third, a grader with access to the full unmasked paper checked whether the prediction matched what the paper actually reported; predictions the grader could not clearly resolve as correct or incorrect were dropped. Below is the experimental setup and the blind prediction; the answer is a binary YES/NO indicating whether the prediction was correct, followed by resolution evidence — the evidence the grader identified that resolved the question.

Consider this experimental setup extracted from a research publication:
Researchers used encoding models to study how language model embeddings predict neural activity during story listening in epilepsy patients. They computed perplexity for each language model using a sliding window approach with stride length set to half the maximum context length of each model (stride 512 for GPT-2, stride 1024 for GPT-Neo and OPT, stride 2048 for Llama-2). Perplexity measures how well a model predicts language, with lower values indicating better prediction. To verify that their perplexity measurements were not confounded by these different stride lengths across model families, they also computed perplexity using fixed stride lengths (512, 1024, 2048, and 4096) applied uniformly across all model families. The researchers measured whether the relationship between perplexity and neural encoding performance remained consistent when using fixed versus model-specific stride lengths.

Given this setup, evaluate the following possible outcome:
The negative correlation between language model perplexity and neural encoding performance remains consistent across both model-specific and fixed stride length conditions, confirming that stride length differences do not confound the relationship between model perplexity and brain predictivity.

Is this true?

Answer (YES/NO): YES